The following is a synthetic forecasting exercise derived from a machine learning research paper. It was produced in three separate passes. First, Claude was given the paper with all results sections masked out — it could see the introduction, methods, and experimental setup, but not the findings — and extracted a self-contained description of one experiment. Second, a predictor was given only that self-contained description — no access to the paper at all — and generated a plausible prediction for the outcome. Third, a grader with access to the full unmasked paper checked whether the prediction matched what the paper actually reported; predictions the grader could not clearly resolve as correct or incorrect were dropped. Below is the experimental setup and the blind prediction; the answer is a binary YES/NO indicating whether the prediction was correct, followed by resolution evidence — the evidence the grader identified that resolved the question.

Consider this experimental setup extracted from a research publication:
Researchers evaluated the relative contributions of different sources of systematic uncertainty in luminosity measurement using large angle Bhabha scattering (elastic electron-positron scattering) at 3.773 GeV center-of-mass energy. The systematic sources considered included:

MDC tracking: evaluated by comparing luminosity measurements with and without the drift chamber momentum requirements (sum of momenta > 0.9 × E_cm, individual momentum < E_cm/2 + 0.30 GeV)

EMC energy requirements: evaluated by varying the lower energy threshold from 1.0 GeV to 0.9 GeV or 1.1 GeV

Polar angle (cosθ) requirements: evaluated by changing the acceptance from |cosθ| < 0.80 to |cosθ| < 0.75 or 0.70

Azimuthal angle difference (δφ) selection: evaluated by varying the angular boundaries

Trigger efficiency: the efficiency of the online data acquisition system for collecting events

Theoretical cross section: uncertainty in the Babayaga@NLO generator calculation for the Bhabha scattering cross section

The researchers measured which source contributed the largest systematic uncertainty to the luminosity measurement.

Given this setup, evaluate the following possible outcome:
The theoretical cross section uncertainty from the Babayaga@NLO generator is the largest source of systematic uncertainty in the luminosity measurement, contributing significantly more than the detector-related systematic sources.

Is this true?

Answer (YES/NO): NO